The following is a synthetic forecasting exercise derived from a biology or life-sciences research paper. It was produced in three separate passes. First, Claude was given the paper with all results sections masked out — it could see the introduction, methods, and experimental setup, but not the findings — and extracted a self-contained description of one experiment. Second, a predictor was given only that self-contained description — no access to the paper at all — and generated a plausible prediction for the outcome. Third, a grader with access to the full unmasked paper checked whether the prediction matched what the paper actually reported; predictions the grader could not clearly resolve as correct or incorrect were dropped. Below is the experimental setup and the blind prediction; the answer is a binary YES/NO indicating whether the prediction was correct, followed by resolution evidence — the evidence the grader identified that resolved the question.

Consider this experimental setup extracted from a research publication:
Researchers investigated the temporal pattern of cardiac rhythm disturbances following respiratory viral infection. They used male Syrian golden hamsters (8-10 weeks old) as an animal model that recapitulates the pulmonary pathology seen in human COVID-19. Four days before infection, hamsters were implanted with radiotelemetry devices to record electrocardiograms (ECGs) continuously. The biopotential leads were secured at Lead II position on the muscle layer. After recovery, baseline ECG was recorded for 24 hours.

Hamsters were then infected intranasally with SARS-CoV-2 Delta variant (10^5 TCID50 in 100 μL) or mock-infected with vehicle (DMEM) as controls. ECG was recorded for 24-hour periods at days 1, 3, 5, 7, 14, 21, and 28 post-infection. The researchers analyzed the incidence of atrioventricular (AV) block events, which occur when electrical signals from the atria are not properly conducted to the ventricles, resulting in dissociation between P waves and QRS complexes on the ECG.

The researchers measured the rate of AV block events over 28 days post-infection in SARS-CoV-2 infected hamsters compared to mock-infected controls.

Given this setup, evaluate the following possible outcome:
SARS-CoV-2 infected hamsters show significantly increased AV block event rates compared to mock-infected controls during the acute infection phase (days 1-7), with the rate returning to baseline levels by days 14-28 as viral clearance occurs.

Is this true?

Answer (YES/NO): NO